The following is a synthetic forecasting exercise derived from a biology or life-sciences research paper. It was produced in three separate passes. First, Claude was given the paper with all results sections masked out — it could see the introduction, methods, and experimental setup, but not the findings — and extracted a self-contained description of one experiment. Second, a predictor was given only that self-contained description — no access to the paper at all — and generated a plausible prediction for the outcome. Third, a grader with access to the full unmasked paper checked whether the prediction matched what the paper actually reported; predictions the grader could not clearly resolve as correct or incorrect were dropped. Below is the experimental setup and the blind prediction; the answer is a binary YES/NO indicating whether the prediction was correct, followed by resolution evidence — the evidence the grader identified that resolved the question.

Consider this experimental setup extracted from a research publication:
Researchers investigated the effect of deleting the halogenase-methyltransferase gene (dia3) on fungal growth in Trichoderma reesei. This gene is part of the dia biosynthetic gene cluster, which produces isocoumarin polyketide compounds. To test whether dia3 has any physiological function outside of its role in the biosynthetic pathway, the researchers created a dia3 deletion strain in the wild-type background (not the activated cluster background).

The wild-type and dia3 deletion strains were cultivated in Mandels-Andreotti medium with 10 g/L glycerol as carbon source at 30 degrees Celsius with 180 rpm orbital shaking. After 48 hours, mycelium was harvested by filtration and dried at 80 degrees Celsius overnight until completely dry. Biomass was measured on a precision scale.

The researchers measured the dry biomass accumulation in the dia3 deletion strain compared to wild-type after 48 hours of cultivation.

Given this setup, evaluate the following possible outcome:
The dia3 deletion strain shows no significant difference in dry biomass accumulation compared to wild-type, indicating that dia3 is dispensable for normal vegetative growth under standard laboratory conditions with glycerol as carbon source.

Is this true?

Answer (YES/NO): YES